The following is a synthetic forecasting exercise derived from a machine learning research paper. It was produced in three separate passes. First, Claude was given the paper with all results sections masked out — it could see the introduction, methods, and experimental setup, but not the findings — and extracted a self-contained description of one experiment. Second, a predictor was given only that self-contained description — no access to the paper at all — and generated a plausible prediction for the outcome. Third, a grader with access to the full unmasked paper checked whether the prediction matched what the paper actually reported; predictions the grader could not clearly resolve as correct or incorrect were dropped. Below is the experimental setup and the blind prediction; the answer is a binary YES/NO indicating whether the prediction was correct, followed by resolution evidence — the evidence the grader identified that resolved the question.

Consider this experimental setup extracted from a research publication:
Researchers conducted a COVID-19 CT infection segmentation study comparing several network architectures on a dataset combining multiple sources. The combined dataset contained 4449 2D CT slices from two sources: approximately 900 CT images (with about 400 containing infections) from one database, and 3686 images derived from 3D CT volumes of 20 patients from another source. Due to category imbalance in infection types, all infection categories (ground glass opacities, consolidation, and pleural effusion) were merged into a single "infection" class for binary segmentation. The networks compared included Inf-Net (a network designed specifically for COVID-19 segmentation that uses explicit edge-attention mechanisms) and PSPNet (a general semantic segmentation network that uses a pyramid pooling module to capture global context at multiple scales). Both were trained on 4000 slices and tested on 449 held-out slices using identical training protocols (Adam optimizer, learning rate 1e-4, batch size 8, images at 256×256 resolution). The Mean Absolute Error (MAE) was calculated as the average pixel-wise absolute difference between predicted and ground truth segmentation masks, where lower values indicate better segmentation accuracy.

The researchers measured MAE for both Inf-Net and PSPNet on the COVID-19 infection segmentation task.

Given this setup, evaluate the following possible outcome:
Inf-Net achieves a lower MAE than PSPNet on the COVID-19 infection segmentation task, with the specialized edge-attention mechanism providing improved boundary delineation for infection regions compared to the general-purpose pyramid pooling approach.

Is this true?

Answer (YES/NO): YES